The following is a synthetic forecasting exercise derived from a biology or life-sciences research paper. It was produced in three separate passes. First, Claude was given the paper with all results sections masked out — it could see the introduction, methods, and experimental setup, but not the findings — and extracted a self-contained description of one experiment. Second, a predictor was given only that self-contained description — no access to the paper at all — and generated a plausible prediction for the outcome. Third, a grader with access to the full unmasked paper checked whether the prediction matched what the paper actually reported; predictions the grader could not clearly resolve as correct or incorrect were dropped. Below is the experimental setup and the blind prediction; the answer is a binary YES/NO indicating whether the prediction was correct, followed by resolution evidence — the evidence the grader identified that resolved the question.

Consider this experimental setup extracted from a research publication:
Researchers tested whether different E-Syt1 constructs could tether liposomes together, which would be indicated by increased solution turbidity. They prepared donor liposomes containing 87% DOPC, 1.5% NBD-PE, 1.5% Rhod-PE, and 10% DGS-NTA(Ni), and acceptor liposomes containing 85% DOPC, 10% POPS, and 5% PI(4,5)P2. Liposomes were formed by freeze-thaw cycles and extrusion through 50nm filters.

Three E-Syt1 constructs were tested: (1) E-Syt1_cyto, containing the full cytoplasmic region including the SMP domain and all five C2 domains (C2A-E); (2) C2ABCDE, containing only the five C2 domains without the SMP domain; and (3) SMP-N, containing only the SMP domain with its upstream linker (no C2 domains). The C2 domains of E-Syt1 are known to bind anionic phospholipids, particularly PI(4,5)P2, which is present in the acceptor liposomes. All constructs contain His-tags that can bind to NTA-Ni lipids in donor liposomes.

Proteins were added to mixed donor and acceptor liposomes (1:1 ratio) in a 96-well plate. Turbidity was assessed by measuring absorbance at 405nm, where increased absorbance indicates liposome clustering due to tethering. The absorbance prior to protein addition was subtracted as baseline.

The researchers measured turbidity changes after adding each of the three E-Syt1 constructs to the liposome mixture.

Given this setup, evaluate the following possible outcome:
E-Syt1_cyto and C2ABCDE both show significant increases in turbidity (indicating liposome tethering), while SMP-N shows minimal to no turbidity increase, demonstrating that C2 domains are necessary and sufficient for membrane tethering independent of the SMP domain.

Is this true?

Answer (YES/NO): YES